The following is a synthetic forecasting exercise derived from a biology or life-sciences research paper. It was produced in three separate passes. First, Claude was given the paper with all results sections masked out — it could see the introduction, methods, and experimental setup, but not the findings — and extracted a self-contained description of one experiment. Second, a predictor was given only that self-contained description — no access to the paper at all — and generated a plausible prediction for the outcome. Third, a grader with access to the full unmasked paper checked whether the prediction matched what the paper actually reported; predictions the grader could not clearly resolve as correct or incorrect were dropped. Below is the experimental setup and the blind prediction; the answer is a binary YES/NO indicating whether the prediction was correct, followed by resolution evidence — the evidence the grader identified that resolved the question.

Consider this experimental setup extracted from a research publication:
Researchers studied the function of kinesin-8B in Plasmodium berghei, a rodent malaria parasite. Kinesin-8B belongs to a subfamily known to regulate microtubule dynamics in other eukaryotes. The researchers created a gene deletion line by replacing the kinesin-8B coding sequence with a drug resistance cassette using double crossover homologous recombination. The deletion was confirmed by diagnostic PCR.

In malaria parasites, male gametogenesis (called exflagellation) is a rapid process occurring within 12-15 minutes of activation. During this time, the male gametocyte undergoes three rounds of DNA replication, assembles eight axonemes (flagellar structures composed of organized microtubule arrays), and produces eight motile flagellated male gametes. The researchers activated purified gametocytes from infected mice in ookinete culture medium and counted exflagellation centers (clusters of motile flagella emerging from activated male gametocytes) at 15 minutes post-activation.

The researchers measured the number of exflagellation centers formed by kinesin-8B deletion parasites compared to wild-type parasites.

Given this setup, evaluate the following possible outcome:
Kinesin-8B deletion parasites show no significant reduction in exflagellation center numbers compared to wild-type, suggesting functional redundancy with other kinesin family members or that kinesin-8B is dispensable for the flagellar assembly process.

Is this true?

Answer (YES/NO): NO